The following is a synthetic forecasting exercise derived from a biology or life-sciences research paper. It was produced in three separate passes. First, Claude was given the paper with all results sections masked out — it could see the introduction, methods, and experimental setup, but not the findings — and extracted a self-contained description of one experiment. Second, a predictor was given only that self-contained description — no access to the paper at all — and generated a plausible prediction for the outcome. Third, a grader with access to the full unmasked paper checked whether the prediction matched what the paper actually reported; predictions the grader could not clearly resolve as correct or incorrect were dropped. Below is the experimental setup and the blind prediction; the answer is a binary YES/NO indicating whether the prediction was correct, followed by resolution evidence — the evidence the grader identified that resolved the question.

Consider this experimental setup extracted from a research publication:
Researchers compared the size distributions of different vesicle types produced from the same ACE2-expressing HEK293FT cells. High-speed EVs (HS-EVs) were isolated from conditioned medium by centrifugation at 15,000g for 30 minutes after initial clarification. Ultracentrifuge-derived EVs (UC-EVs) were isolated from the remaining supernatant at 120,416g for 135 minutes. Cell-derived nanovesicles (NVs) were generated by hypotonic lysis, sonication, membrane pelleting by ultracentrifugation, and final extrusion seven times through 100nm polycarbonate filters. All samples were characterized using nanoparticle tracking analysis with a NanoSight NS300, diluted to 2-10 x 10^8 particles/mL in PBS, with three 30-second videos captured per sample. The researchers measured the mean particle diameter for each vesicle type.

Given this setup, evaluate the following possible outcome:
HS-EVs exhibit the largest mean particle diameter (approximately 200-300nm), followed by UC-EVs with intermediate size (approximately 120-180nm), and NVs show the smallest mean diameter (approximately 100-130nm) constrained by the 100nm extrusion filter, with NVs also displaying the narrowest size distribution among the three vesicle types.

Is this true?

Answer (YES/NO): NO